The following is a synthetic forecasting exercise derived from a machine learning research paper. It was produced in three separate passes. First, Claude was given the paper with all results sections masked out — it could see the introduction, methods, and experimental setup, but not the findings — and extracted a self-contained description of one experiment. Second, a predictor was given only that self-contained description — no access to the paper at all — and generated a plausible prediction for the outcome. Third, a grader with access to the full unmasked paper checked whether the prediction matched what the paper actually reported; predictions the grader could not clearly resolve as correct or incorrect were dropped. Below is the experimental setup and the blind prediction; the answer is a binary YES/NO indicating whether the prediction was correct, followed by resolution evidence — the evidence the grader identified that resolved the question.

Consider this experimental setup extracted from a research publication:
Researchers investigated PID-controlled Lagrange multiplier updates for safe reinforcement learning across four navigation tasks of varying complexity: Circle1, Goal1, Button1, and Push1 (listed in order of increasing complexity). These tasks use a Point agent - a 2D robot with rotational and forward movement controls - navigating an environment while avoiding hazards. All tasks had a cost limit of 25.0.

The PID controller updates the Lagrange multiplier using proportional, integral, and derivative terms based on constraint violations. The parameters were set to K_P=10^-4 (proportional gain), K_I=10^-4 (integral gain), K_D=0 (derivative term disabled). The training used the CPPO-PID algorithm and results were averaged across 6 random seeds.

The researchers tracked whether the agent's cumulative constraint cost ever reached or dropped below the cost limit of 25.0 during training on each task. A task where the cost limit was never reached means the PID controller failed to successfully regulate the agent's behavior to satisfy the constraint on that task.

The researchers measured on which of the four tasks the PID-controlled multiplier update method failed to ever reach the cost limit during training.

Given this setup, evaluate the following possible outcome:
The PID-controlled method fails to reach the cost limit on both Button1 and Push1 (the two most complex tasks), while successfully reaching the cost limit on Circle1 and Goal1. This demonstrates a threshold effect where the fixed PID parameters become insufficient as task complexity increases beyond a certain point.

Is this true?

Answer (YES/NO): NO